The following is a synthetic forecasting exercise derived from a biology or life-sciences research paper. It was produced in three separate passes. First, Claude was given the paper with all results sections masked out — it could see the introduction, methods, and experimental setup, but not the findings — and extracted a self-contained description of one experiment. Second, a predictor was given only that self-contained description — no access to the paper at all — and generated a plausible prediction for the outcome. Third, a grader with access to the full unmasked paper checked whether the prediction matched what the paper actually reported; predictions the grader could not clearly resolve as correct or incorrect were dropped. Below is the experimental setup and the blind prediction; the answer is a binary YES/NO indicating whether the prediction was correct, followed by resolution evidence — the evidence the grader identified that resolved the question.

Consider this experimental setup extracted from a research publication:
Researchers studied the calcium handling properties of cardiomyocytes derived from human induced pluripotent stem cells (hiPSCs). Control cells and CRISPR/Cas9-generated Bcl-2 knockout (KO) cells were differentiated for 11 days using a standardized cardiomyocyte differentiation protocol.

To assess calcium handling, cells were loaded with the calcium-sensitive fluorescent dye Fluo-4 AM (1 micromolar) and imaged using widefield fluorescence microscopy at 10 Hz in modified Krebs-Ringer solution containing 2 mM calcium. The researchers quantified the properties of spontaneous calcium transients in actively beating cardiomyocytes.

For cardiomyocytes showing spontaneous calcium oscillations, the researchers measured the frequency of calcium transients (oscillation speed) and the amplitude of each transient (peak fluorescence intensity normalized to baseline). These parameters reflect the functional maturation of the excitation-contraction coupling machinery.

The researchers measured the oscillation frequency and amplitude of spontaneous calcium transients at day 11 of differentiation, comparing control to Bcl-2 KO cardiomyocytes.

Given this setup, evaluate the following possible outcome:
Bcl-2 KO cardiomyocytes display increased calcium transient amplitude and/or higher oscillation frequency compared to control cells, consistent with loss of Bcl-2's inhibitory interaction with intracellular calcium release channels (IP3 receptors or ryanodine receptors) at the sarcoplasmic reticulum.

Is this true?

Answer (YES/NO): NO